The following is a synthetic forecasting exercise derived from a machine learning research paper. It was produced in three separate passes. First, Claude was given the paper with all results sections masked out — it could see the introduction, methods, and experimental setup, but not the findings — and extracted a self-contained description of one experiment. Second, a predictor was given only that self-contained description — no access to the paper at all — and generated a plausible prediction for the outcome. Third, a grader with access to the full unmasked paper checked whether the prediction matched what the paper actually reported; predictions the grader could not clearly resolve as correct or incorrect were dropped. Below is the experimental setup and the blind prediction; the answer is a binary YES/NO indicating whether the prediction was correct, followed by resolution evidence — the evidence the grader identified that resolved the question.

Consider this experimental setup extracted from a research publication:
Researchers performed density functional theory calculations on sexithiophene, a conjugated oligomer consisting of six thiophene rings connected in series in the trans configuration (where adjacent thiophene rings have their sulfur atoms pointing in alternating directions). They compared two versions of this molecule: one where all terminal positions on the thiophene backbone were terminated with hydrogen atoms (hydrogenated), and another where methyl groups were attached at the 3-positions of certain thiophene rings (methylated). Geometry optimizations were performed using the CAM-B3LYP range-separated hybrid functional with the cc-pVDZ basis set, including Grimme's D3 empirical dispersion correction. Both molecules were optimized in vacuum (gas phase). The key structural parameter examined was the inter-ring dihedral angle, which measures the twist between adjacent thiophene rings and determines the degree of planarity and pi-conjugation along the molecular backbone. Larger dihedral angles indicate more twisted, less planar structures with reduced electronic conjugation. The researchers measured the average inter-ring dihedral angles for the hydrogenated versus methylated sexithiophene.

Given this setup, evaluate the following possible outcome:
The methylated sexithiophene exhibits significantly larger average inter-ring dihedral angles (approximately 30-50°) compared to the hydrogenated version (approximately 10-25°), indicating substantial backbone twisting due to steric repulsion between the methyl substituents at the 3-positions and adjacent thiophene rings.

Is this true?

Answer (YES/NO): NO